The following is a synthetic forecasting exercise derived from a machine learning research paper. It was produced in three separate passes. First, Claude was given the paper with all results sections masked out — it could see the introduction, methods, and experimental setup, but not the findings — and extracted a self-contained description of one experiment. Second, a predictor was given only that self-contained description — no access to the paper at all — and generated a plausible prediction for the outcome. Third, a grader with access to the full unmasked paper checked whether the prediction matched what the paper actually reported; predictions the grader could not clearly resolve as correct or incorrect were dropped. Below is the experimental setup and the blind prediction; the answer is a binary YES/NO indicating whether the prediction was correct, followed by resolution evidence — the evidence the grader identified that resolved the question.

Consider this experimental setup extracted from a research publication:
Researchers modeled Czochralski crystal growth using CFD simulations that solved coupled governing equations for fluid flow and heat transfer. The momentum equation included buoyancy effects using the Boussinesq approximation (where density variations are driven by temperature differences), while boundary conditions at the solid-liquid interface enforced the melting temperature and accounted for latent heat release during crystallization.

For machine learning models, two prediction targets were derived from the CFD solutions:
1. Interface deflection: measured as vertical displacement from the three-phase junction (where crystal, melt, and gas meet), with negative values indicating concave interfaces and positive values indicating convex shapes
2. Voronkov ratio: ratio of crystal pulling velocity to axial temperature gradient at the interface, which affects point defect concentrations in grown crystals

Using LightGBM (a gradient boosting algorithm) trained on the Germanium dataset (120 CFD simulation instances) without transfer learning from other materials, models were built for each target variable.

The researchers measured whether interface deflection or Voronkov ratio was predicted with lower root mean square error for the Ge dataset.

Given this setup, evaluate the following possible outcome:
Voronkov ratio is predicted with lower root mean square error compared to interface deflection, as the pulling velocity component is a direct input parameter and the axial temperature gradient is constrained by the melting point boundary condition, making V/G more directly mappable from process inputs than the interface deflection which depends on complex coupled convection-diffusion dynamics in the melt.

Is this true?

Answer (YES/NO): YES